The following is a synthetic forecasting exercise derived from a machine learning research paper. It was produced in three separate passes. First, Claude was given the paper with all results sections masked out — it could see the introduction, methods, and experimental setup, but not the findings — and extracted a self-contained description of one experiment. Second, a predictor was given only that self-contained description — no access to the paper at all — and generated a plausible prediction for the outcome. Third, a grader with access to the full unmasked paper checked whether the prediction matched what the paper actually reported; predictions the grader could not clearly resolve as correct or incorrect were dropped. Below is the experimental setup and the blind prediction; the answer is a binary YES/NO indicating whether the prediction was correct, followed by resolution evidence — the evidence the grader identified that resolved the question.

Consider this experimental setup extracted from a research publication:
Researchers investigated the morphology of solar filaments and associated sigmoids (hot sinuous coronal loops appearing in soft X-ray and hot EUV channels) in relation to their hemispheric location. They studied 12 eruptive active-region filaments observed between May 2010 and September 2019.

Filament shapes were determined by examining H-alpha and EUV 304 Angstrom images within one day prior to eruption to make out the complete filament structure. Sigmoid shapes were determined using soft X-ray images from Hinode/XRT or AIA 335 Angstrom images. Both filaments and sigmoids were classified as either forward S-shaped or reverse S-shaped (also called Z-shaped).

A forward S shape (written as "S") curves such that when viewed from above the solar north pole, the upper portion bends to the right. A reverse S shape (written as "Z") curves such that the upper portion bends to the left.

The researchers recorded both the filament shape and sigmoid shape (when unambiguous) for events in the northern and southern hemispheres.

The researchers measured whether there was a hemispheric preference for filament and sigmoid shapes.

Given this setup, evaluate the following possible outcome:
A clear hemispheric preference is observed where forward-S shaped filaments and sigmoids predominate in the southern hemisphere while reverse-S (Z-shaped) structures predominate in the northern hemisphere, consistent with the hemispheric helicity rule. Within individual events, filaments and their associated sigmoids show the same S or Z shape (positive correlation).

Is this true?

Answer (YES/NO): NO